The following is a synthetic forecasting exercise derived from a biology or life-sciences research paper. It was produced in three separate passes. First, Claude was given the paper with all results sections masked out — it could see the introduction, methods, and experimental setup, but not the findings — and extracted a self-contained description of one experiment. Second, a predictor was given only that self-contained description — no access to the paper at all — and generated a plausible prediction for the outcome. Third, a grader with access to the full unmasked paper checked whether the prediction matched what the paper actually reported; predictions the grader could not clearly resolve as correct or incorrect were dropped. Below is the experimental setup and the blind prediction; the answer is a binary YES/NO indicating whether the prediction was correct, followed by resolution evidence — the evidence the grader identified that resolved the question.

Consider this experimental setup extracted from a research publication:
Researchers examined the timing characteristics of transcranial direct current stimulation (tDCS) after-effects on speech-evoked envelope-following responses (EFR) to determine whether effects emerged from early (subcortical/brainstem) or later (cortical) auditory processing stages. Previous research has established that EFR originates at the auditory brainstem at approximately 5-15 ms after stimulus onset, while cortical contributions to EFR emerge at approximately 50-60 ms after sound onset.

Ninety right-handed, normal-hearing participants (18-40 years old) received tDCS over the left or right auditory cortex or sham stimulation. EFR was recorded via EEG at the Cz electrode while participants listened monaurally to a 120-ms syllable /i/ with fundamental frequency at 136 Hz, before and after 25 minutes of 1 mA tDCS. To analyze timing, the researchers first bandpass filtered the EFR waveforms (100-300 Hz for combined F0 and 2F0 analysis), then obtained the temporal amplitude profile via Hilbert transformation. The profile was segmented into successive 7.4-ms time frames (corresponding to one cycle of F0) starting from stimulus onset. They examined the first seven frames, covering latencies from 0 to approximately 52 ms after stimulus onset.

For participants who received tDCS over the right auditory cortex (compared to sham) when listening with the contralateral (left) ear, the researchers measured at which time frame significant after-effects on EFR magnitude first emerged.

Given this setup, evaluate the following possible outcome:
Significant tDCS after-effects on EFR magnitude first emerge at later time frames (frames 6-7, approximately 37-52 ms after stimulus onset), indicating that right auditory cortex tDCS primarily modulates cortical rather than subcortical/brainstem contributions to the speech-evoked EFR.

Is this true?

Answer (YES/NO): NO